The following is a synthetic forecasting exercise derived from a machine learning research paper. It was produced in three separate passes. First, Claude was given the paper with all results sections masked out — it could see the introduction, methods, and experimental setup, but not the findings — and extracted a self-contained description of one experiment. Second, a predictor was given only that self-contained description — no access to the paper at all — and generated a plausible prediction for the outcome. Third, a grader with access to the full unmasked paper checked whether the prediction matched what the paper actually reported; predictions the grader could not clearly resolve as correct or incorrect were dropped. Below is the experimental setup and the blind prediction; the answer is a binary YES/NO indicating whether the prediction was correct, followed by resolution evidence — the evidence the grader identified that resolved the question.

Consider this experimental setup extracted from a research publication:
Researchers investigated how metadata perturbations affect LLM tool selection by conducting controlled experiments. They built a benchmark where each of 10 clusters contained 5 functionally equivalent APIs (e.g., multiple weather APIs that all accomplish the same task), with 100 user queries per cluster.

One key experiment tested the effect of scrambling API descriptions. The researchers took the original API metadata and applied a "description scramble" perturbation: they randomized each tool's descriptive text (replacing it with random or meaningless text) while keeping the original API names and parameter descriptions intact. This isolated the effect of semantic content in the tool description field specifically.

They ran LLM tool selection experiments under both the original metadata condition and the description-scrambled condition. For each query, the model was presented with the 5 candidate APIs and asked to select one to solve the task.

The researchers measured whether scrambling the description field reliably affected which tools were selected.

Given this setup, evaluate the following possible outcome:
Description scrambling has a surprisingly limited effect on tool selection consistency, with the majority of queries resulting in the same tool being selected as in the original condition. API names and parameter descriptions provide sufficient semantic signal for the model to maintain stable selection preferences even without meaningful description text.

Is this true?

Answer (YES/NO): NO